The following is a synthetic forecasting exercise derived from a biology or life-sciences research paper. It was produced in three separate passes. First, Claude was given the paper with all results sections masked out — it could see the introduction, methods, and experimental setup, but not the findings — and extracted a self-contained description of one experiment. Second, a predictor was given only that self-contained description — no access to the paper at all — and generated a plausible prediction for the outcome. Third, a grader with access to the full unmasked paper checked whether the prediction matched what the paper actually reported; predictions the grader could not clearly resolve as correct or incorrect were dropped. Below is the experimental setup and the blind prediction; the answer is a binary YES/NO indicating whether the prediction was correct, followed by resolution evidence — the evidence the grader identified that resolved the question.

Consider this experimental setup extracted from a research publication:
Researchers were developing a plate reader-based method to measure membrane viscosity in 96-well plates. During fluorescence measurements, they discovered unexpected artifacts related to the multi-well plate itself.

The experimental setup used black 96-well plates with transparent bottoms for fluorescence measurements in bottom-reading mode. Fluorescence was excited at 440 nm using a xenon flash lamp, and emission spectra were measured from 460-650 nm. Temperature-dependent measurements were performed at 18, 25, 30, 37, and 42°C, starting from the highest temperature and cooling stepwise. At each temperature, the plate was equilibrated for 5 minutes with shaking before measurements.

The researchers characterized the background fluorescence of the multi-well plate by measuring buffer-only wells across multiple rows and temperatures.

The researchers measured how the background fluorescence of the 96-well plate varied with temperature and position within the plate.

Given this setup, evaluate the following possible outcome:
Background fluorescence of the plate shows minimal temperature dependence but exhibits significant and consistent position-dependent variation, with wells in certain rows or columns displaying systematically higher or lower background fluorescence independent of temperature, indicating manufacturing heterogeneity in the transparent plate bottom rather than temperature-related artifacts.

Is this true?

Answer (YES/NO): NO